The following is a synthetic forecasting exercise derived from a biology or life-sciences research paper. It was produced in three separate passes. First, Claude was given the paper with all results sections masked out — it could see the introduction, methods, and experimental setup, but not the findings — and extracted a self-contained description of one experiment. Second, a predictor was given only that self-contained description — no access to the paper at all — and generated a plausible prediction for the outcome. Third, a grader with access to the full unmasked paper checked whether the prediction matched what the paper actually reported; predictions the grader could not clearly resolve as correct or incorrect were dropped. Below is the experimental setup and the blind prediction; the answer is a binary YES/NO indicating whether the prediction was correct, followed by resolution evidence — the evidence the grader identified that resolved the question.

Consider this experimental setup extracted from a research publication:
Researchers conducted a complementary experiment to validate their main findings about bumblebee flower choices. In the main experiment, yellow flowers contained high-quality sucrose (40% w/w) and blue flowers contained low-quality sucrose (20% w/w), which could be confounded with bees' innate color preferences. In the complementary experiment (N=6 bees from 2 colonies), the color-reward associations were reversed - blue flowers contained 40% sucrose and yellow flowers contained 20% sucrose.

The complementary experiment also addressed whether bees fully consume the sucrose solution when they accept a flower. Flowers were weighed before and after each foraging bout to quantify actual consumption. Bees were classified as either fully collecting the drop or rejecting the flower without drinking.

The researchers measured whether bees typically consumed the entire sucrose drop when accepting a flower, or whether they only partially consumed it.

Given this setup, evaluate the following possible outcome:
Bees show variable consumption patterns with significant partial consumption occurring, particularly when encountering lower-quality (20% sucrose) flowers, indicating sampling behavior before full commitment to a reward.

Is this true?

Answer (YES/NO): NO